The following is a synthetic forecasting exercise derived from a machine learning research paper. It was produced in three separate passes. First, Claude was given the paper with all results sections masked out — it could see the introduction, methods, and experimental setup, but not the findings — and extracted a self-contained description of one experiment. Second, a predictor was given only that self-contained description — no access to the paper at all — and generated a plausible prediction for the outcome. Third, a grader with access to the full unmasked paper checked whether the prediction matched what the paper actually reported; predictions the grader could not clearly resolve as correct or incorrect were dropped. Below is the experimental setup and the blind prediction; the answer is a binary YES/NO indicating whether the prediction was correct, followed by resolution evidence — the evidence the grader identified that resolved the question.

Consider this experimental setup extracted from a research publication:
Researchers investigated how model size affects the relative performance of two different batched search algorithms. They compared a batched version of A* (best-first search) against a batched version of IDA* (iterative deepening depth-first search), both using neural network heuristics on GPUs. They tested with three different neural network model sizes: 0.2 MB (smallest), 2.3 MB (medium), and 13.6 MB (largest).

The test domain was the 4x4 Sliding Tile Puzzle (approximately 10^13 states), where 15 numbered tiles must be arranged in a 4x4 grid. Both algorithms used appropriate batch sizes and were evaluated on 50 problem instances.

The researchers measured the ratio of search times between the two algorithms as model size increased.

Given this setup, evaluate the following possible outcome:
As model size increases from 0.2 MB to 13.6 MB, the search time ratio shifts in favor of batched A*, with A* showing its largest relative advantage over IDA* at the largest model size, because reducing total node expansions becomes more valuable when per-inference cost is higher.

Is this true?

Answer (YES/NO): YES